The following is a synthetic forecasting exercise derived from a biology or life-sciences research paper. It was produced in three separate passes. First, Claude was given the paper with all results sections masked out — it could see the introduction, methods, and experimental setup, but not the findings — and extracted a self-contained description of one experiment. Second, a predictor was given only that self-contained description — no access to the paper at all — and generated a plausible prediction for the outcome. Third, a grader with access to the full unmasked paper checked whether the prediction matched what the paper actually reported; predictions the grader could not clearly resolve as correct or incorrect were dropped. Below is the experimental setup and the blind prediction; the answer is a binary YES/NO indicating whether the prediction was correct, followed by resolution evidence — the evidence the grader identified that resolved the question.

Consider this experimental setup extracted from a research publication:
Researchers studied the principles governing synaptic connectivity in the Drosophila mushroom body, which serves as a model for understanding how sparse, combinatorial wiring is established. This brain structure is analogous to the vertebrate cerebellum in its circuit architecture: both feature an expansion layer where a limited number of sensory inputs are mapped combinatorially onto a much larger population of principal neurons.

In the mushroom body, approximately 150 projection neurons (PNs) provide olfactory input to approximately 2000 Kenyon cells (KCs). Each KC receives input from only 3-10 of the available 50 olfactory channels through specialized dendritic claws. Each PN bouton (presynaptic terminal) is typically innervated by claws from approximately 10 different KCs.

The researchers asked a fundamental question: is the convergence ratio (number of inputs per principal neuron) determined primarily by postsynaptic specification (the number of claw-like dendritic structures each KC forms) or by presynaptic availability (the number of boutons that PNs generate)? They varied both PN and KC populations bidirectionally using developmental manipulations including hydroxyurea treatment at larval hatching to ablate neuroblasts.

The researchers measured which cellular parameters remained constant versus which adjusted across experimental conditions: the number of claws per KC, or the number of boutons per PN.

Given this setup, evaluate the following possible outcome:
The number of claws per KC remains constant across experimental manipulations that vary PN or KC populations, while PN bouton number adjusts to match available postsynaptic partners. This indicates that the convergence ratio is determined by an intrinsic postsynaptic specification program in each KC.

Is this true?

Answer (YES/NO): YES